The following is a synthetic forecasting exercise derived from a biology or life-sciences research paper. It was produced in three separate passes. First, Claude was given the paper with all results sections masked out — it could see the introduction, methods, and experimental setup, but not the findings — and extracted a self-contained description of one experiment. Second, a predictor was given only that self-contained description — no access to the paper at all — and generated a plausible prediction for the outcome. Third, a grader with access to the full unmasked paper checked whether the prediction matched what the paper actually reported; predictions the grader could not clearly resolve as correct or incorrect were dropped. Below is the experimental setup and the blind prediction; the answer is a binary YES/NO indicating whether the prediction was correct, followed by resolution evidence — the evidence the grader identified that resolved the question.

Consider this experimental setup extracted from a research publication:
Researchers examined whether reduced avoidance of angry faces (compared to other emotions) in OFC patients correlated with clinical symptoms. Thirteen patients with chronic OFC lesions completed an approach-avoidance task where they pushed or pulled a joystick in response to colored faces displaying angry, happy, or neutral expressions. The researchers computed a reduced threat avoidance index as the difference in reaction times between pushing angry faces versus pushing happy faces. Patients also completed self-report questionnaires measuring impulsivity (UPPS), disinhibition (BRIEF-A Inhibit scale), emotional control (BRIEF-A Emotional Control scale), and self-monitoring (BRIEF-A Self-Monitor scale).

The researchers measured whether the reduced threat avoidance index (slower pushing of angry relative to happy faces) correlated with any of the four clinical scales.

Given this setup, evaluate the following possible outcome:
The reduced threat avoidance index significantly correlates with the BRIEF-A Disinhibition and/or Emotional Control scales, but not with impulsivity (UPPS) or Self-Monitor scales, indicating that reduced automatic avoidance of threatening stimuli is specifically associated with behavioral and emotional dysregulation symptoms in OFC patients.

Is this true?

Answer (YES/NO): NO